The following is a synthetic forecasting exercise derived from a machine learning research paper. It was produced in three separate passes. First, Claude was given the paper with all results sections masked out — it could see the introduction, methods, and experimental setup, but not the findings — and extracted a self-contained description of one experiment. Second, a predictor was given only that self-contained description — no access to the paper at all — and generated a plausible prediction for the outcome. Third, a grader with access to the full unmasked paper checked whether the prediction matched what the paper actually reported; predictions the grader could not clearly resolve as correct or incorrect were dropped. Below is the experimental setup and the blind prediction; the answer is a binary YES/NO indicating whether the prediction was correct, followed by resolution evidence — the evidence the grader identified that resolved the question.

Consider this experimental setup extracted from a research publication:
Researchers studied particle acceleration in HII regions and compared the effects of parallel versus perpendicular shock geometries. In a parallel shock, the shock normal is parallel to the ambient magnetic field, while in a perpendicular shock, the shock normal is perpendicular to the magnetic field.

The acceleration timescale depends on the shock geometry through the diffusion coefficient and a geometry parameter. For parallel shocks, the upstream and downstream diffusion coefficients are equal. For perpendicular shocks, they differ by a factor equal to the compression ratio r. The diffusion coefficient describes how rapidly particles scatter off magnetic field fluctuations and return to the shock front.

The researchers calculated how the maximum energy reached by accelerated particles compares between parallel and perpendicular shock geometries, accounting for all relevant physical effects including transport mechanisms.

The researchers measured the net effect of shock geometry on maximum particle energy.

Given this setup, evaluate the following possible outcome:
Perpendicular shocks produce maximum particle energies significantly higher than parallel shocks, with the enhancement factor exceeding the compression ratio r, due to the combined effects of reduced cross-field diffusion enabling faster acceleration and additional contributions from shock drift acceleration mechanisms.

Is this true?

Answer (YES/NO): NO